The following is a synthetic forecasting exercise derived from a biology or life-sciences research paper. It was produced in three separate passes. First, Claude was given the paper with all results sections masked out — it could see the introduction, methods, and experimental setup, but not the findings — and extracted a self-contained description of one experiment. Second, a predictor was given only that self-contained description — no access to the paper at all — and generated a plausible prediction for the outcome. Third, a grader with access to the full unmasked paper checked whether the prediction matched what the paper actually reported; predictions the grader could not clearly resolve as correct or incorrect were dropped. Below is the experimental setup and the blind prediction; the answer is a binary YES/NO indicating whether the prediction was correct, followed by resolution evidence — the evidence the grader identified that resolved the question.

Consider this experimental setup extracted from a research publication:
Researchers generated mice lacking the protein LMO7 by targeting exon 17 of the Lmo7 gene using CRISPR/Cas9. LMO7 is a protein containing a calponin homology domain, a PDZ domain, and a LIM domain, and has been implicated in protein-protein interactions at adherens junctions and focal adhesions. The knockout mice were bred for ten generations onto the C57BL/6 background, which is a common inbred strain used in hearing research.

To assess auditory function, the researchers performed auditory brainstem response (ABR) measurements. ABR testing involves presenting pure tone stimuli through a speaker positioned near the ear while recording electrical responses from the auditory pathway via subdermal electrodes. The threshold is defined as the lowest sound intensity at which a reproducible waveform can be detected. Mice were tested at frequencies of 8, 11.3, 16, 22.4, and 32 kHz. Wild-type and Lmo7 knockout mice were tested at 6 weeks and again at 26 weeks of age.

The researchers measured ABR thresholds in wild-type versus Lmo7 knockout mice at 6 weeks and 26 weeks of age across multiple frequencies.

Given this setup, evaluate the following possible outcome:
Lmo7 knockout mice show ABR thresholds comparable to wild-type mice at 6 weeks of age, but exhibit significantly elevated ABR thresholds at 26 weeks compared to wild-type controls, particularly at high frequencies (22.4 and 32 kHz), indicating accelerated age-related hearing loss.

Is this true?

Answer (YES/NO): NO